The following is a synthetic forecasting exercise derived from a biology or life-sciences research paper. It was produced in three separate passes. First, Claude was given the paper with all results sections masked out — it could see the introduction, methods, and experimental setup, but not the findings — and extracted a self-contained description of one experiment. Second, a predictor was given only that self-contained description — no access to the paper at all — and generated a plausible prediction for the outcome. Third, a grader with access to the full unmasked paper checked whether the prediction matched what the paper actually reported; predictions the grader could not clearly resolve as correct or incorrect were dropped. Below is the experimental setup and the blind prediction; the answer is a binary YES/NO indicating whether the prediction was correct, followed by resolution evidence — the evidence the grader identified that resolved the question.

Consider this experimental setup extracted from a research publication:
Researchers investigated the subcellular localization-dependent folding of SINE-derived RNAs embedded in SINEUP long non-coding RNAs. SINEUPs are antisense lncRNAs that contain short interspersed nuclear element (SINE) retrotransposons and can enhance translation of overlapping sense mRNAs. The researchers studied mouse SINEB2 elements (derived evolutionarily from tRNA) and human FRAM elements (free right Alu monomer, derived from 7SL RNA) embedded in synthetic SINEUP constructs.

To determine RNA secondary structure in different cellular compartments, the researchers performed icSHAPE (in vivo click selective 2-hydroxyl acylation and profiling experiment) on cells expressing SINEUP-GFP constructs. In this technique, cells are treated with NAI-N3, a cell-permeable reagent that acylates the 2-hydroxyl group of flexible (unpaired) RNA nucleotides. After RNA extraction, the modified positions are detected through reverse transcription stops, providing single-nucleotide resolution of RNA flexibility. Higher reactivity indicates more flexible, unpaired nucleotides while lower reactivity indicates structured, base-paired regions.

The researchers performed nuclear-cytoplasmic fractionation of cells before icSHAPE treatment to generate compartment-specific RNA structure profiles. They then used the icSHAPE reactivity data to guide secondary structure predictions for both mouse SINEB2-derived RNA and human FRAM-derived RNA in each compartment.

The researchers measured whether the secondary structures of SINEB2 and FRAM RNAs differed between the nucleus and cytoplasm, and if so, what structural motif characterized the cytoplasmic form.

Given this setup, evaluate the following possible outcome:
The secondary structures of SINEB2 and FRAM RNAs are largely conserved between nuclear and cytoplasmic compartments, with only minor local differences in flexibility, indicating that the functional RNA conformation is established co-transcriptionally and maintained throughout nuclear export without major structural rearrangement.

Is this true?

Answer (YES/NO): NO